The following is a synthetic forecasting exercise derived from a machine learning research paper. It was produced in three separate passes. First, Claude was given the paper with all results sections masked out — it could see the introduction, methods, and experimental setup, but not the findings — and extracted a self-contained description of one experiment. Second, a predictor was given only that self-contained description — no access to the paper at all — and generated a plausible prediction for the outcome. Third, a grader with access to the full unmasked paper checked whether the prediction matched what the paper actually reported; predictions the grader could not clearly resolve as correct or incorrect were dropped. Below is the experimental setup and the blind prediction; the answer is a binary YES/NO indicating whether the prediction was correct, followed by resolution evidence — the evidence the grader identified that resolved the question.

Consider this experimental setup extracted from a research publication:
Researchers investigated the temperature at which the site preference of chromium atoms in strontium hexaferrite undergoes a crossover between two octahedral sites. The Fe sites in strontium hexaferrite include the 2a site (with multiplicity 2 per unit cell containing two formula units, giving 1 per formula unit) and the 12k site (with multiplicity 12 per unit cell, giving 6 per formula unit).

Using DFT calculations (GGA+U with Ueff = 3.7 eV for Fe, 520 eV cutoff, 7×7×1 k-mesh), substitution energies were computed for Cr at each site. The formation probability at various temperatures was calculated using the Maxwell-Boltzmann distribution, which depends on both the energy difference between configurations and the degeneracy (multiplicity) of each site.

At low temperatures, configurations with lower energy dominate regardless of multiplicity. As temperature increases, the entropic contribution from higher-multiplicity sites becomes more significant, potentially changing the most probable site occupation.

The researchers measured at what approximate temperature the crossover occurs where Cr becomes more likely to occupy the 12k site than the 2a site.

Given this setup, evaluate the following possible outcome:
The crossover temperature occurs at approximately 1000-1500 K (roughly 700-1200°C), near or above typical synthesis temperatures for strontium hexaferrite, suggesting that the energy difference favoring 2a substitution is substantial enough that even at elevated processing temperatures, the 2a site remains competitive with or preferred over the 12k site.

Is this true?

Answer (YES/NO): YES